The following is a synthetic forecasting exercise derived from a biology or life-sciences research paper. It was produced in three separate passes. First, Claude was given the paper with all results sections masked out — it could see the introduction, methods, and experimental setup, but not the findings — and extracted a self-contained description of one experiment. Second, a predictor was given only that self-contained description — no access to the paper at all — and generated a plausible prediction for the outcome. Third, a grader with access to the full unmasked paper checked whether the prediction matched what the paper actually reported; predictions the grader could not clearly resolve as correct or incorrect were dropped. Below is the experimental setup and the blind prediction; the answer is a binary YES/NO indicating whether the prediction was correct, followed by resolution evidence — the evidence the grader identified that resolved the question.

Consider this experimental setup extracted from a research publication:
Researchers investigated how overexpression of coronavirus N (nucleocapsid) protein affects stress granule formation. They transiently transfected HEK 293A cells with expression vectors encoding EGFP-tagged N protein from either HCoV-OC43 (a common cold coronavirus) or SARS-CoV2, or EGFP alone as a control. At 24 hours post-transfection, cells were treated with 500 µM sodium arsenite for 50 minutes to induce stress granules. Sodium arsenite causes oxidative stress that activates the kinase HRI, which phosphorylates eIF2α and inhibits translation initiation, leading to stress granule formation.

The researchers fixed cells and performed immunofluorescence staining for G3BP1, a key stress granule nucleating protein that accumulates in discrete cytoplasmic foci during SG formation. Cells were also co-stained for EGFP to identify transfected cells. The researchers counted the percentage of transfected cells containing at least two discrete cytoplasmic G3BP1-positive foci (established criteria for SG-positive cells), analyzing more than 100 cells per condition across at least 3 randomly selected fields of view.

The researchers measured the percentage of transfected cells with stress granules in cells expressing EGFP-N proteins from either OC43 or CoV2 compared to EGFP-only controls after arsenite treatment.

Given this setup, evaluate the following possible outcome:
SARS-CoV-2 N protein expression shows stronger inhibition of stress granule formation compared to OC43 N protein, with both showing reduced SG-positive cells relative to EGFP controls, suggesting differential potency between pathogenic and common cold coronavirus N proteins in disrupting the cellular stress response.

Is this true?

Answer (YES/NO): YES